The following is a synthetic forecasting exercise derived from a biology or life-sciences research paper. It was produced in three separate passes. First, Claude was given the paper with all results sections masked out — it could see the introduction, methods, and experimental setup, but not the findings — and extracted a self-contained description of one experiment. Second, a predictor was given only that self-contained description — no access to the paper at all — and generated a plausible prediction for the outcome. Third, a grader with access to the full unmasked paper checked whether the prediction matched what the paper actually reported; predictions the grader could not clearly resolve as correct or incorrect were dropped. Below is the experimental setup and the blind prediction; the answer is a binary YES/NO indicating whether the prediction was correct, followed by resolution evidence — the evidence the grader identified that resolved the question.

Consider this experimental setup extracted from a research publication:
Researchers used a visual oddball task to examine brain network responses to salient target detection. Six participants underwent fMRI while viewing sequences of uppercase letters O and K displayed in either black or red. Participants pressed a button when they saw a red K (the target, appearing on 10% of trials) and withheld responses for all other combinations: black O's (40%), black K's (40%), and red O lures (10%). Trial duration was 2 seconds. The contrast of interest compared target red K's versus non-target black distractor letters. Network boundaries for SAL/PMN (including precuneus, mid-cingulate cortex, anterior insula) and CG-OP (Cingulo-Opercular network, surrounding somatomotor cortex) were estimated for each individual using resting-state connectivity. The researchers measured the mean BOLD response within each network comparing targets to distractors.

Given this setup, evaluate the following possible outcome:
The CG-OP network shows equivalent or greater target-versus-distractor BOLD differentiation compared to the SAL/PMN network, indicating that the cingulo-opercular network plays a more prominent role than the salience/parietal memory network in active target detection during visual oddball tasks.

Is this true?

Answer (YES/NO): NO